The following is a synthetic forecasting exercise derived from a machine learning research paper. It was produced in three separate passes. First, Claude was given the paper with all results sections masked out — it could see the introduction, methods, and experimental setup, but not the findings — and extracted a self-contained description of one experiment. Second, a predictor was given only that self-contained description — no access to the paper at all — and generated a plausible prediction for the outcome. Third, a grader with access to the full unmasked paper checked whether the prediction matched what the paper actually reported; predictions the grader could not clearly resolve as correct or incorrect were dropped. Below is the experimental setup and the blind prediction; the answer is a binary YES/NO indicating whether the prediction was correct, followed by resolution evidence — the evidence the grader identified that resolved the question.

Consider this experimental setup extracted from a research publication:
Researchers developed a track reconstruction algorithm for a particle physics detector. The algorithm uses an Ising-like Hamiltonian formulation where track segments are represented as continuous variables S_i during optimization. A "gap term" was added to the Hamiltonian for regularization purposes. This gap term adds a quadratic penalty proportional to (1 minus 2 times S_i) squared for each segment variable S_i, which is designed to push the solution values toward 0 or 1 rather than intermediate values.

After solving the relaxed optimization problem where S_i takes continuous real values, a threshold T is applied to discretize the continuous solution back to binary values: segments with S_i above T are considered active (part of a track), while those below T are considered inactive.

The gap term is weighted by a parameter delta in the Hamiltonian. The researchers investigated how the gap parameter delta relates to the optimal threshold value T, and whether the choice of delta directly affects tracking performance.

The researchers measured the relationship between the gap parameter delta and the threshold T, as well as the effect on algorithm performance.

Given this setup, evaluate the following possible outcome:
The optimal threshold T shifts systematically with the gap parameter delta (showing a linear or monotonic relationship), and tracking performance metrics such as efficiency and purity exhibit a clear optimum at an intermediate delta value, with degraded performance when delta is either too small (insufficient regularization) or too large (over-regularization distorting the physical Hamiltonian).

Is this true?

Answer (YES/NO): NO